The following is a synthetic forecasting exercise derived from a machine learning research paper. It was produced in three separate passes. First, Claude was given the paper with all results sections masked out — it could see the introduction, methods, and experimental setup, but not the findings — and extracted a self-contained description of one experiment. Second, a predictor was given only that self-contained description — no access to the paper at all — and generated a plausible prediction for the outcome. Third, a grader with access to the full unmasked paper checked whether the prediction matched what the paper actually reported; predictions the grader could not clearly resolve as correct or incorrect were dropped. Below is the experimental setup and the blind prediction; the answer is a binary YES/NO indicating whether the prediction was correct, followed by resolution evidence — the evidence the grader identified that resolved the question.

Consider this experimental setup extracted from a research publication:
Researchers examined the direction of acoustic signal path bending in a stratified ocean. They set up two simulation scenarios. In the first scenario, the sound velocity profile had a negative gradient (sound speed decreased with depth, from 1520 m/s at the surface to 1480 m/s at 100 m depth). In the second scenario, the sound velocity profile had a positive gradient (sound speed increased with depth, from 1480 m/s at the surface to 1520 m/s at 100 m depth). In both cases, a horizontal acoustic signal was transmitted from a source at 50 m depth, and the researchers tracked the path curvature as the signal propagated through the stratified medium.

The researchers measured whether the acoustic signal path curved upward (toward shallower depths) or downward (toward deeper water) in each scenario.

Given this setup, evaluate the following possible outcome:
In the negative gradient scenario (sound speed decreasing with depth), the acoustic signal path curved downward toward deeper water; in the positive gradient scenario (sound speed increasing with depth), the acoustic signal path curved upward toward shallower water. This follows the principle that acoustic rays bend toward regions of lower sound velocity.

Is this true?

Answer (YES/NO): YES